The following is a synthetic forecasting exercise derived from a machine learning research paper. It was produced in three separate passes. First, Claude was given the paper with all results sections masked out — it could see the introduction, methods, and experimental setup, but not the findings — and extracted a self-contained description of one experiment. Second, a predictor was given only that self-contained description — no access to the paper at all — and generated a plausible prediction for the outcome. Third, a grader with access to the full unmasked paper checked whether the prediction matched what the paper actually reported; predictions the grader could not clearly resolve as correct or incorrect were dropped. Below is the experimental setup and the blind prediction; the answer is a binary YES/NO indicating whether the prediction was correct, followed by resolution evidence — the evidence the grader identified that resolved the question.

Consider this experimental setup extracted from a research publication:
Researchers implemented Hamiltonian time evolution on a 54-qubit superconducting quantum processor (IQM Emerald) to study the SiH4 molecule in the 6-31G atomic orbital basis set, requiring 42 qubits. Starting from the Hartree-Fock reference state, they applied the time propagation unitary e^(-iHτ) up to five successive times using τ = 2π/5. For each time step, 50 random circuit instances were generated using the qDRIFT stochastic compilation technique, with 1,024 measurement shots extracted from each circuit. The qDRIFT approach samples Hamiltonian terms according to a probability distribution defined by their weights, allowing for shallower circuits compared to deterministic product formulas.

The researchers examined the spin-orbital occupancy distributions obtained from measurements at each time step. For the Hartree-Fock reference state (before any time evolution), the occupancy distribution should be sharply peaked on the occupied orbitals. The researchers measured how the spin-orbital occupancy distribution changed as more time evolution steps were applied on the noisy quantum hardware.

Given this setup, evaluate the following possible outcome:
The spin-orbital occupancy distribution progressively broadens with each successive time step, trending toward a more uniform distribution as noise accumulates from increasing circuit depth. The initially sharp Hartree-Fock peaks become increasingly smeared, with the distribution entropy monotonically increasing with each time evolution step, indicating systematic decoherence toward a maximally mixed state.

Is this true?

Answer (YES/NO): YES